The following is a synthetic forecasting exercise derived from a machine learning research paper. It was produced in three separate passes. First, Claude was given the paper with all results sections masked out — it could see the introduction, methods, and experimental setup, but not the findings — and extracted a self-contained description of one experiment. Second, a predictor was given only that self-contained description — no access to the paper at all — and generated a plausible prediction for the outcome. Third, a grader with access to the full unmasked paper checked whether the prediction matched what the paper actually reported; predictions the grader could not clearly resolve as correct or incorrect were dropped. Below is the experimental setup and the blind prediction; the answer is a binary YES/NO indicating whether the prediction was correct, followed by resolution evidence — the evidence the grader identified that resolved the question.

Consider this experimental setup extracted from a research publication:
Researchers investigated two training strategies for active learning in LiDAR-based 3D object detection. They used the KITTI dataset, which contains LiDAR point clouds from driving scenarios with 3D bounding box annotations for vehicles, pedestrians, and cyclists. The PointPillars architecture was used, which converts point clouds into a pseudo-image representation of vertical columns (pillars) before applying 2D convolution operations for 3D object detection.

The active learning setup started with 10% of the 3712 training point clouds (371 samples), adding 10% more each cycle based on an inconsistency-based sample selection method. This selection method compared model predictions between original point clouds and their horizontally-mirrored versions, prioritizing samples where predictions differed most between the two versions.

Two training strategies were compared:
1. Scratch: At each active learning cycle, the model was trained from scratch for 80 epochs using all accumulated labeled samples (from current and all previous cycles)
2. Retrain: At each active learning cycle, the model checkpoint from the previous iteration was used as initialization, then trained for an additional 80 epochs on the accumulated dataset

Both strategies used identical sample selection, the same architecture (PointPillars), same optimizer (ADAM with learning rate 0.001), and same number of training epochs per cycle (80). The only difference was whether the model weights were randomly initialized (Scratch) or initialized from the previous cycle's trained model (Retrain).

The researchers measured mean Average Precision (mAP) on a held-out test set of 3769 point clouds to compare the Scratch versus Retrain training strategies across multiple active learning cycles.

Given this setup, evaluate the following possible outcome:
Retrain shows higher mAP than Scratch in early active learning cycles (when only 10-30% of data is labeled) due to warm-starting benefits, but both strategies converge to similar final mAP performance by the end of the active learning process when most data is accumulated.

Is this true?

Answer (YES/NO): YES